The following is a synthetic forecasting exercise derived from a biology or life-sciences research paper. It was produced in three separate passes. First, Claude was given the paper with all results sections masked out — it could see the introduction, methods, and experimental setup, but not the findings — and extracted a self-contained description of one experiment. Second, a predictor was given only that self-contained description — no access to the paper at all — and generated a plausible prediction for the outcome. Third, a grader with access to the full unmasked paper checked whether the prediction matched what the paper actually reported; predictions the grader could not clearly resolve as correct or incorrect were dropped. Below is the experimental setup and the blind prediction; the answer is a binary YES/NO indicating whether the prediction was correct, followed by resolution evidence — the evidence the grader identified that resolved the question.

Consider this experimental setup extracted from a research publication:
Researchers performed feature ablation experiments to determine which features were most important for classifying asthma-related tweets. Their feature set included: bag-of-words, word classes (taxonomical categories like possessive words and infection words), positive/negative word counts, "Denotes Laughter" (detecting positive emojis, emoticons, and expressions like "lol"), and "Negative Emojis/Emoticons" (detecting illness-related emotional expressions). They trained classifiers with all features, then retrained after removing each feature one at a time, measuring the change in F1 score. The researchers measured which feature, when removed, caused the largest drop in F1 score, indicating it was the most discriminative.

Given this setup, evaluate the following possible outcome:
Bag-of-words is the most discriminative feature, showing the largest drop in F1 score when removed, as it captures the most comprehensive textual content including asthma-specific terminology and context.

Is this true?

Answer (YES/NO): NO